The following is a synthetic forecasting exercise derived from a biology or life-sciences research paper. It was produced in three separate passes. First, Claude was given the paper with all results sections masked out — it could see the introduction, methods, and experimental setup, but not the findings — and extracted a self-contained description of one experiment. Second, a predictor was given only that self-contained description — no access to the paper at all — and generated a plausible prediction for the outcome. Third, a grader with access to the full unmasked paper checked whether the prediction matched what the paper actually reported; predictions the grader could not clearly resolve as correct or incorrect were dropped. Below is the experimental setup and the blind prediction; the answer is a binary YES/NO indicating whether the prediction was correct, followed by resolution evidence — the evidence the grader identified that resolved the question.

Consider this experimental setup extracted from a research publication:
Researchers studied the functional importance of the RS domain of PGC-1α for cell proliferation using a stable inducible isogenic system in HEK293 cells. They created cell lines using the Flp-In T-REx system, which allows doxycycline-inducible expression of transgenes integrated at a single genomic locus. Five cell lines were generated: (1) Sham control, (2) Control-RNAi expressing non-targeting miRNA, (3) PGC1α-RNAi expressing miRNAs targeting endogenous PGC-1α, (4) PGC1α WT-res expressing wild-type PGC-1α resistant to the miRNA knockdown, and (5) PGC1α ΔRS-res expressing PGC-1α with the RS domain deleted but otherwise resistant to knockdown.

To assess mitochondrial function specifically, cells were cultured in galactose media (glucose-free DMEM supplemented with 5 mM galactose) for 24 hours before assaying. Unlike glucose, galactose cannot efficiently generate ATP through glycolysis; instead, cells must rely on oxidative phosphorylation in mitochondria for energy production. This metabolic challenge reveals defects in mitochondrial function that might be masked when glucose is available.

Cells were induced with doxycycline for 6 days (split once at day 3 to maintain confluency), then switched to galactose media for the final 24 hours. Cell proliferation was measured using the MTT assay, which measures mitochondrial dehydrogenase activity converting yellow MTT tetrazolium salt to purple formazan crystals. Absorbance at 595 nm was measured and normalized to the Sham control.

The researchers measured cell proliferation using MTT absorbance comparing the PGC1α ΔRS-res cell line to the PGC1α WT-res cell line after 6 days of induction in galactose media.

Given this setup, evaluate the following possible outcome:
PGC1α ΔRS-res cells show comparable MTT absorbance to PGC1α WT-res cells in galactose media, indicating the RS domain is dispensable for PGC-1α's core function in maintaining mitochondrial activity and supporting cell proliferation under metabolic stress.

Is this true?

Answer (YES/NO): NO